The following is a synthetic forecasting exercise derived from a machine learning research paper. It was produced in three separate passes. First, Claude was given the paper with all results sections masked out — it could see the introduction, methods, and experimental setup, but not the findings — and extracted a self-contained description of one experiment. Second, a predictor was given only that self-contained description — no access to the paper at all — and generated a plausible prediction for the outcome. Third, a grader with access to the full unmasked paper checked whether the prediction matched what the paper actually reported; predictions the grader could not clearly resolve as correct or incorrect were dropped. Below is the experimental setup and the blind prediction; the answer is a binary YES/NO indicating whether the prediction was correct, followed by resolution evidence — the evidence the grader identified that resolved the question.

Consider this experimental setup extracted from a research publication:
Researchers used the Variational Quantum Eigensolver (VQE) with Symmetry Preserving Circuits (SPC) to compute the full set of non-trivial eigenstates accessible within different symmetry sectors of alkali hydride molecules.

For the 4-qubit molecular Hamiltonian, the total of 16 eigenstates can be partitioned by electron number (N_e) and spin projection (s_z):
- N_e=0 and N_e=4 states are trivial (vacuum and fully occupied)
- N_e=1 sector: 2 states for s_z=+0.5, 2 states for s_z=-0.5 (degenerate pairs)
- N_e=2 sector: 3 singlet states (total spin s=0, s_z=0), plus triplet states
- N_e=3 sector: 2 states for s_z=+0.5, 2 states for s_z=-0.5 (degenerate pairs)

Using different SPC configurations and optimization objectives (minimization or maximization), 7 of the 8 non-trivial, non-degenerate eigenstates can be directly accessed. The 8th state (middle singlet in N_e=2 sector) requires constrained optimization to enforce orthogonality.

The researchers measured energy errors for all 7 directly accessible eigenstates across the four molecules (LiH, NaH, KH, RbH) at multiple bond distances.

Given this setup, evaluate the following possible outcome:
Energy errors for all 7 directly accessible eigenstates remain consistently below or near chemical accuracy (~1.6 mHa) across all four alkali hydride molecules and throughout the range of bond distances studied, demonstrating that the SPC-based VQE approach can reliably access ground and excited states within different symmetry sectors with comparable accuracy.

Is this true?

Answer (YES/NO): NO